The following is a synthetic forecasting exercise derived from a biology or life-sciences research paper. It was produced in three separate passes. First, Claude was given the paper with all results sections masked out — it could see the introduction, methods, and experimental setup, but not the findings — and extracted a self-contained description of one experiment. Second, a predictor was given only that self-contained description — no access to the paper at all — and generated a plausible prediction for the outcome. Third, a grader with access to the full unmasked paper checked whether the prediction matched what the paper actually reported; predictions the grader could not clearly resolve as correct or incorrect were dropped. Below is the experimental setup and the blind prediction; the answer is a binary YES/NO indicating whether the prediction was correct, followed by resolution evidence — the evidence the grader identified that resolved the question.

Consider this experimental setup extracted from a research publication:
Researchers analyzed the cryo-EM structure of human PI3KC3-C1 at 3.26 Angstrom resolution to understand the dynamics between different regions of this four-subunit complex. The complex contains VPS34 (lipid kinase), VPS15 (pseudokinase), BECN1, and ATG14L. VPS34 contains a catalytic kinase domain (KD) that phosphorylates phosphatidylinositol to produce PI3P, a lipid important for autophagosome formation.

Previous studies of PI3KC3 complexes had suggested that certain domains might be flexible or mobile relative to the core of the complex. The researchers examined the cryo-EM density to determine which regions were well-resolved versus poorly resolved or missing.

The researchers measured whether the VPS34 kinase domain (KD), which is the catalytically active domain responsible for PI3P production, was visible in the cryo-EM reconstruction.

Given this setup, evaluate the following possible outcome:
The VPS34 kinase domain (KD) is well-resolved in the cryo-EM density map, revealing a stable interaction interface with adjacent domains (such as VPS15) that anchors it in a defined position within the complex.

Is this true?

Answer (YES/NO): NO